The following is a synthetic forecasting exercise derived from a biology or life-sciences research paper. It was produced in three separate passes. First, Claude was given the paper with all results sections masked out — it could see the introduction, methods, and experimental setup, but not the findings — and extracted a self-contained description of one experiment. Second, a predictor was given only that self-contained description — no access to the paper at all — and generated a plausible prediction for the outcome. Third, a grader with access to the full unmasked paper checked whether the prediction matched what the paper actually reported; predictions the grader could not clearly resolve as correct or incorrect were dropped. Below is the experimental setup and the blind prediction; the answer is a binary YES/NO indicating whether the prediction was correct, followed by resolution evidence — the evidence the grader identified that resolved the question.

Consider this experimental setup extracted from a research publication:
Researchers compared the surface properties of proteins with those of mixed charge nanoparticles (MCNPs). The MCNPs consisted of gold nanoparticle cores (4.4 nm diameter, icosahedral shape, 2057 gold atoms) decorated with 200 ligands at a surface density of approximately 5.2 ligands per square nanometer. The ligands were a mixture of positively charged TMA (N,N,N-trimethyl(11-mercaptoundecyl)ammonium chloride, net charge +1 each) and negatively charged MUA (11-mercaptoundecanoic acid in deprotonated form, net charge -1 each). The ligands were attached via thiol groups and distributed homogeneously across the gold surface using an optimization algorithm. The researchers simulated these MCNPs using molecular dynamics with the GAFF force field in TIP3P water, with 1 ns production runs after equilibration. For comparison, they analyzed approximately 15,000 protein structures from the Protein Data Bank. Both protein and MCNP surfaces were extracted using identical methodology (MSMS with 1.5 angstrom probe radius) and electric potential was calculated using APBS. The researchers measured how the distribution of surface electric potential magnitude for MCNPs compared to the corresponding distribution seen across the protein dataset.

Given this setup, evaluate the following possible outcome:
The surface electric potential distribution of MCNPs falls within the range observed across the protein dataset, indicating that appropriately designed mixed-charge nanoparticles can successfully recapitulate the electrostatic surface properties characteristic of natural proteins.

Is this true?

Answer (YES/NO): NO